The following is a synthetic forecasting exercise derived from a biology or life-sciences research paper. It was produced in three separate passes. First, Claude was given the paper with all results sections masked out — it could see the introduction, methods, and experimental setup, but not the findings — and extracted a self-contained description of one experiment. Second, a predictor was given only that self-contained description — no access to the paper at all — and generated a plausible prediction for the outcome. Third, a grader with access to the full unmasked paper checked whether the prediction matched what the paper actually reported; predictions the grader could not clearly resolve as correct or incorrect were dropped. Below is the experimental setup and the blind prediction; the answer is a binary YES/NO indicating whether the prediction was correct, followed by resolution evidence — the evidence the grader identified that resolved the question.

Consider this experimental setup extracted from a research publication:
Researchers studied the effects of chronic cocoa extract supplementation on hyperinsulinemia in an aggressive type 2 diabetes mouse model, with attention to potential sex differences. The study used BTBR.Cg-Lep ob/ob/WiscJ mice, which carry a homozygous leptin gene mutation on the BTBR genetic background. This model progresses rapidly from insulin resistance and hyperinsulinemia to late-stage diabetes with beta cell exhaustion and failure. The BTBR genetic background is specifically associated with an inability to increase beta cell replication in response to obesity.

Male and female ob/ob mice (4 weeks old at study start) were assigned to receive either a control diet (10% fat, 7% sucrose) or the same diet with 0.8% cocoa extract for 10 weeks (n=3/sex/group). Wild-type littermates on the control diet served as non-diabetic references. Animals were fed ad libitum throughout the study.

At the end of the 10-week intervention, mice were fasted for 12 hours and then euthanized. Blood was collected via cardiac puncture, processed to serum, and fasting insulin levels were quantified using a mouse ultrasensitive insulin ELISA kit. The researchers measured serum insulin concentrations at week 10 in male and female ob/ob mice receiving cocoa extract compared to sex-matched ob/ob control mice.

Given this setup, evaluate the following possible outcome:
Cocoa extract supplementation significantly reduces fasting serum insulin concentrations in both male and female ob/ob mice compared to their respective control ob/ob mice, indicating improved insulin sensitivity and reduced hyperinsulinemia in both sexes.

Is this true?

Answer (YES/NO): NO